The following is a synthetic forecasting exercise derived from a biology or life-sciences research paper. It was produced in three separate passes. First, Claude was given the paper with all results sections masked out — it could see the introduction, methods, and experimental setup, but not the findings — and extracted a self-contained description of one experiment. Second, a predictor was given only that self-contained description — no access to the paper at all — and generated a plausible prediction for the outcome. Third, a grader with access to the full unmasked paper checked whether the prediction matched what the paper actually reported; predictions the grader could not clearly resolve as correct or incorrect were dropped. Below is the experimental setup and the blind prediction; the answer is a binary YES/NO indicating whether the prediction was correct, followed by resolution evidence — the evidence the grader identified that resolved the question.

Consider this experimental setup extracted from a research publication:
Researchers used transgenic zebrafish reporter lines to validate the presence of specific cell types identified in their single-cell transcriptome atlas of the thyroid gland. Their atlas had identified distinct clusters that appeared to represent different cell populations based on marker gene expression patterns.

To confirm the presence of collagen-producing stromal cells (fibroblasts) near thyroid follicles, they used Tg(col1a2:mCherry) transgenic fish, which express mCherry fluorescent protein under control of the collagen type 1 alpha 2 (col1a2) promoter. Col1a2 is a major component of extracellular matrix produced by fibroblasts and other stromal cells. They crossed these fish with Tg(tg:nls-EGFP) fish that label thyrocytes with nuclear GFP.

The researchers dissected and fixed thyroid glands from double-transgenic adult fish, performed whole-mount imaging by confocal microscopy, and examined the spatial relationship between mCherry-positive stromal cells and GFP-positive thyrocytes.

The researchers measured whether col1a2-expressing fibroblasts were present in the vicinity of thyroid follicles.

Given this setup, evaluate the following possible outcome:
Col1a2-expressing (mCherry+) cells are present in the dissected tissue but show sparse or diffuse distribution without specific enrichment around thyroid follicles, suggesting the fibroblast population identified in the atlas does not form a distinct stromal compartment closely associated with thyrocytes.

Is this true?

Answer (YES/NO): NO